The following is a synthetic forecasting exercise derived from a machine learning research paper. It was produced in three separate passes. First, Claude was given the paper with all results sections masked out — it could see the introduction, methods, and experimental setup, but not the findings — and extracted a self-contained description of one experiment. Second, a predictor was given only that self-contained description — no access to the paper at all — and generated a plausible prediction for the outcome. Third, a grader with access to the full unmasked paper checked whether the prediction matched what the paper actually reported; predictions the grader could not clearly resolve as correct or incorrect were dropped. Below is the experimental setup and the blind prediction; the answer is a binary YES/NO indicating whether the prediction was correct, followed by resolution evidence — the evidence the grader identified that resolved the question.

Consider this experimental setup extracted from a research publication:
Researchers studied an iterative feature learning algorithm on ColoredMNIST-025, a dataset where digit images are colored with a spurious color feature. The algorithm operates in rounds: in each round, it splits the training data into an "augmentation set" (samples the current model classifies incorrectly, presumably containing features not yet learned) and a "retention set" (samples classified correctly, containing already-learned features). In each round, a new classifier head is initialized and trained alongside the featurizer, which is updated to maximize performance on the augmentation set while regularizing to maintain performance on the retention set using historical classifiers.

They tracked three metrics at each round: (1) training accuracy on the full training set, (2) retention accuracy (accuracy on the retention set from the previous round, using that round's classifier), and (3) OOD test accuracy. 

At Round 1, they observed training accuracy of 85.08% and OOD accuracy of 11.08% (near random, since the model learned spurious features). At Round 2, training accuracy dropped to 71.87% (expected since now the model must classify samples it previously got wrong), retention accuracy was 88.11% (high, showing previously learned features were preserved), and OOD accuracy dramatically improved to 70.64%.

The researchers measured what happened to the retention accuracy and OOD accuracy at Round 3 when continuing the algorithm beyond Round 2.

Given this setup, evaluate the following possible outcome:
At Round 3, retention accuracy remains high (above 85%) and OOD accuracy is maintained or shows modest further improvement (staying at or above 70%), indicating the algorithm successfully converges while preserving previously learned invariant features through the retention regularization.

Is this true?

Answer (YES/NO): NO